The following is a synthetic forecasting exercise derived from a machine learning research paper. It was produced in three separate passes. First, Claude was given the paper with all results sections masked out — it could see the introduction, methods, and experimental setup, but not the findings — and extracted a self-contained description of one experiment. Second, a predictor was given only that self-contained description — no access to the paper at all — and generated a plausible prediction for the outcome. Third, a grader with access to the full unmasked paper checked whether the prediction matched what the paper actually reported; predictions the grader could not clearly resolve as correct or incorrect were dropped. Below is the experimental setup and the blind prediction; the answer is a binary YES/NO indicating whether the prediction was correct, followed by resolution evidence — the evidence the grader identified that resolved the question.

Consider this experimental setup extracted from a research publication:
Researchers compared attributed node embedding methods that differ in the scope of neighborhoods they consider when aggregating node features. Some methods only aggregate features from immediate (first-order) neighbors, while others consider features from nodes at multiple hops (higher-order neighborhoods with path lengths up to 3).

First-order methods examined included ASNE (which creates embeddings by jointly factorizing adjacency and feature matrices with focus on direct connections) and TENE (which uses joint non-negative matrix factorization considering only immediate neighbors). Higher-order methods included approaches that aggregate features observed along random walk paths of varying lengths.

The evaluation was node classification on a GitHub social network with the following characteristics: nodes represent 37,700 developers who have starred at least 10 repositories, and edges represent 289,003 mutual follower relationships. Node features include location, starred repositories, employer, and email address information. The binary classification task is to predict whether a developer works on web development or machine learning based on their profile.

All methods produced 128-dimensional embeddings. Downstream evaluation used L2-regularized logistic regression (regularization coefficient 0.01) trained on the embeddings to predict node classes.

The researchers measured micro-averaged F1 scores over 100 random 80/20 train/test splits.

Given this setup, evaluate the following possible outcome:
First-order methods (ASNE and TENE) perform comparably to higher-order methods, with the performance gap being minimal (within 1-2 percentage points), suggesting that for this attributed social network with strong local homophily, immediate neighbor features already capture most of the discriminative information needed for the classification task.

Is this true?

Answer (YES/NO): NO